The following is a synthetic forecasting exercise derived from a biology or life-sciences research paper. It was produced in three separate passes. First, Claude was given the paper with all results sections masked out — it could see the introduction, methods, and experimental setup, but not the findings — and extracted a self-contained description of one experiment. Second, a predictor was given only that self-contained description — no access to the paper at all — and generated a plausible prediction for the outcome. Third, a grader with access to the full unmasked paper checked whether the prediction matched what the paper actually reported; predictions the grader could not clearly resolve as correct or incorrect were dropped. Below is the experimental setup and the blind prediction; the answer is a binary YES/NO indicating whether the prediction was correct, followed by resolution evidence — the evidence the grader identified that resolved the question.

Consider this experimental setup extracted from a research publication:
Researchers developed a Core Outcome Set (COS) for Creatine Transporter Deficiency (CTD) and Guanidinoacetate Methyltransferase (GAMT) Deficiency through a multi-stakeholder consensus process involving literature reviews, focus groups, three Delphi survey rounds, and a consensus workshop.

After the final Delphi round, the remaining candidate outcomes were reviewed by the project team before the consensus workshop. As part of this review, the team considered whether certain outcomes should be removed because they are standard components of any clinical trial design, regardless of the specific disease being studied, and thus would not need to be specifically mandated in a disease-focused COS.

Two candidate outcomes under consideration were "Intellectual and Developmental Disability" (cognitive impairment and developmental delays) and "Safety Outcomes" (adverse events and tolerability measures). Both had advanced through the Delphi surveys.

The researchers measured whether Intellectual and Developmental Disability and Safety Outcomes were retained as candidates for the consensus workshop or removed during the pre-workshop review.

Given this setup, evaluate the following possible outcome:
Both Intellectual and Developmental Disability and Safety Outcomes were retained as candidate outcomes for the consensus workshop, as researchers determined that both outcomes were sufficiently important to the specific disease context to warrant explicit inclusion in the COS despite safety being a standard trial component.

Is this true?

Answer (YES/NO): NO